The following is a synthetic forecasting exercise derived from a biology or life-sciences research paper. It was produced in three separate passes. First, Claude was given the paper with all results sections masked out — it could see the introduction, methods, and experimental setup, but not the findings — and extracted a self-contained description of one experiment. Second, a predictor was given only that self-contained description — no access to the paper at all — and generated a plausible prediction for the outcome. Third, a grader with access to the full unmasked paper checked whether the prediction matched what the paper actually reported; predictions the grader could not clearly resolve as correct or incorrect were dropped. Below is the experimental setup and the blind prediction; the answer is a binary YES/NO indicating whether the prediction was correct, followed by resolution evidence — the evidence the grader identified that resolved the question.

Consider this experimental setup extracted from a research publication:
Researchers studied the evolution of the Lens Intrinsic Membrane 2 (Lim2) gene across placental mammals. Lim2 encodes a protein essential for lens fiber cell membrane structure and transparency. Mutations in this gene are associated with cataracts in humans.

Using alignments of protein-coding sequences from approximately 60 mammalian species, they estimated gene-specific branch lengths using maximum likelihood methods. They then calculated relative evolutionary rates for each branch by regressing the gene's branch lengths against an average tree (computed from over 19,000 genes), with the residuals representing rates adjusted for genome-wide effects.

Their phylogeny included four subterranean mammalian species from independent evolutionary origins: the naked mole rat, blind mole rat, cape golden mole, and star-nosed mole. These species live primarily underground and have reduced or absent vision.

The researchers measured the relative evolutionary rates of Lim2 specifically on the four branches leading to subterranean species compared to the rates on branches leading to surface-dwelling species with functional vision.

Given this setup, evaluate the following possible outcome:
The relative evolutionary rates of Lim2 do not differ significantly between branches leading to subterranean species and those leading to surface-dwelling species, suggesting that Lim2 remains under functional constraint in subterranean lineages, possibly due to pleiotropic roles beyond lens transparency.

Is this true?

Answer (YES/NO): NO